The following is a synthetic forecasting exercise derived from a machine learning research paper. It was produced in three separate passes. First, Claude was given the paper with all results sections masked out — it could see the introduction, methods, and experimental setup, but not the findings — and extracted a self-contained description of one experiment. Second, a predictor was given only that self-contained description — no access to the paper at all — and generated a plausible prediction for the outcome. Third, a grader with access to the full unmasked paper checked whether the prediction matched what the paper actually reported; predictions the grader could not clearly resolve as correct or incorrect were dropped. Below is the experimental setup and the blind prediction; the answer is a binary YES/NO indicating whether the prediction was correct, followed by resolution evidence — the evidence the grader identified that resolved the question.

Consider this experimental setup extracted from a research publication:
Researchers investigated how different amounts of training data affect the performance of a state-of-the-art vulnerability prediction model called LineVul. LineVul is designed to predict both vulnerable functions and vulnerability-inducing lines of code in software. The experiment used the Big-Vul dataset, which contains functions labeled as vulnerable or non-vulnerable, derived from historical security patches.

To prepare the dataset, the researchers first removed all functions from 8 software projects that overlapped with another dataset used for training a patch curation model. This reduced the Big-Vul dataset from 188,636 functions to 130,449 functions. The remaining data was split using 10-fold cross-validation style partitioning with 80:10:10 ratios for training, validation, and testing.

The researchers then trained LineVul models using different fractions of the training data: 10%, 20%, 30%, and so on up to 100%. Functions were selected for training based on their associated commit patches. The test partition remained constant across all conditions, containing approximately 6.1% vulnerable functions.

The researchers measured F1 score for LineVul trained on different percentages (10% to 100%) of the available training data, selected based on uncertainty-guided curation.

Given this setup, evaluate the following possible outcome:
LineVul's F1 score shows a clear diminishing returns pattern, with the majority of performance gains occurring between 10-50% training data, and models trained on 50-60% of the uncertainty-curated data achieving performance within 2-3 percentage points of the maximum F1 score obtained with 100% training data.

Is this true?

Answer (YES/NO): NO